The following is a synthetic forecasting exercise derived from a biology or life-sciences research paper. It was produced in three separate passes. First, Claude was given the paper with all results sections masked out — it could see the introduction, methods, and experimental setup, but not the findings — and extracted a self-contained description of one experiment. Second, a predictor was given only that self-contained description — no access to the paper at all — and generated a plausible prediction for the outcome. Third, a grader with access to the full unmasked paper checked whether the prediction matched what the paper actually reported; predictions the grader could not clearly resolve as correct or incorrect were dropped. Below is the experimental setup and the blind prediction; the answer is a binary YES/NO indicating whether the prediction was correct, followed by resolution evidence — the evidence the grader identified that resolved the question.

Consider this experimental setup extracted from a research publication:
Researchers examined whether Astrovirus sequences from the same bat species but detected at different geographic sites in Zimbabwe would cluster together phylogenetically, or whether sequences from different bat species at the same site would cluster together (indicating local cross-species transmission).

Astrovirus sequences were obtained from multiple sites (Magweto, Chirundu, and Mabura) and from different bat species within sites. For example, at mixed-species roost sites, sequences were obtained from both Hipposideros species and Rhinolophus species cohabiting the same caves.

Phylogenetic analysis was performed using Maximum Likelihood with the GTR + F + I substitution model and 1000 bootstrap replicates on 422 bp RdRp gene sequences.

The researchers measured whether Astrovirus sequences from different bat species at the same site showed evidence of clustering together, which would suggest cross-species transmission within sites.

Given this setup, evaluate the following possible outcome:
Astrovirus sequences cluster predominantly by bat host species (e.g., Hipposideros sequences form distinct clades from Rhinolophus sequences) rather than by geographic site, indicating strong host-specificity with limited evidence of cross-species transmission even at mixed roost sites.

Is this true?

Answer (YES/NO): NO